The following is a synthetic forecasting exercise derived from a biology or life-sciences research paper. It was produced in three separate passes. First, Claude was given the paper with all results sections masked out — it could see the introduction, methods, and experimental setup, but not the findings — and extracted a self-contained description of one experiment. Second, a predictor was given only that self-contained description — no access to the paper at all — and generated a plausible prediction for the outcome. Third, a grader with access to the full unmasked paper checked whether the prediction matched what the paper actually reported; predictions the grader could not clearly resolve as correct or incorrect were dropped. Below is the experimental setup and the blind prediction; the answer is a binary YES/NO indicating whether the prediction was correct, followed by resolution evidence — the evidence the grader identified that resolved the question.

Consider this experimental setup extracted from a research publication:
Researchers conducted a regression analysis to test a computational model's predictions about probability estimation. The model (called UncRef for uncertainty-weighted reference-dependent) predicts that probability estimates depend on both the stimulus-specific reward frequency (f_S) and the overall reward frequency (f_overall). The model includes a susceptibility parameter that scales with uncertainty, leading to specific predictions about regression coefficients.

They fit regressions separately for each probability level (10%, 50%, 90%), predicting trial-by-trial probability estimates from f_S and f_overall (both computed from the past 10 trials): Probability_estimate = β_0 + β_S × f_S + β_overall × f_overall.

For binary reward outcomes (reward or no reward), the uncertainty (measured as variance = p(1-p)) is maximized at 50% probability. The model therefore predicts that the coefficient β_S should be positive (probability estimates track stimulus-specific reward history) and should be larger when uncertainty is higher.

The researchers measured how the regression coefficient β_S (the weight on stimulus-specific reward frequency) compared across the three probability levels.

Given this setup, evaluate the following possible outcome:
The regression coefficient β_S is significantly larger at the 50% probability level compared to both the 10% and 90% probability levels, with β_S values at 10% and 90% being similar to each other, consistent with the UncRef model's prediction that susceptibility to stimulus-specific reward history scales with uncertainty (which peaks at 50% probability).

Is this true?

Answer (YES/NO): YES